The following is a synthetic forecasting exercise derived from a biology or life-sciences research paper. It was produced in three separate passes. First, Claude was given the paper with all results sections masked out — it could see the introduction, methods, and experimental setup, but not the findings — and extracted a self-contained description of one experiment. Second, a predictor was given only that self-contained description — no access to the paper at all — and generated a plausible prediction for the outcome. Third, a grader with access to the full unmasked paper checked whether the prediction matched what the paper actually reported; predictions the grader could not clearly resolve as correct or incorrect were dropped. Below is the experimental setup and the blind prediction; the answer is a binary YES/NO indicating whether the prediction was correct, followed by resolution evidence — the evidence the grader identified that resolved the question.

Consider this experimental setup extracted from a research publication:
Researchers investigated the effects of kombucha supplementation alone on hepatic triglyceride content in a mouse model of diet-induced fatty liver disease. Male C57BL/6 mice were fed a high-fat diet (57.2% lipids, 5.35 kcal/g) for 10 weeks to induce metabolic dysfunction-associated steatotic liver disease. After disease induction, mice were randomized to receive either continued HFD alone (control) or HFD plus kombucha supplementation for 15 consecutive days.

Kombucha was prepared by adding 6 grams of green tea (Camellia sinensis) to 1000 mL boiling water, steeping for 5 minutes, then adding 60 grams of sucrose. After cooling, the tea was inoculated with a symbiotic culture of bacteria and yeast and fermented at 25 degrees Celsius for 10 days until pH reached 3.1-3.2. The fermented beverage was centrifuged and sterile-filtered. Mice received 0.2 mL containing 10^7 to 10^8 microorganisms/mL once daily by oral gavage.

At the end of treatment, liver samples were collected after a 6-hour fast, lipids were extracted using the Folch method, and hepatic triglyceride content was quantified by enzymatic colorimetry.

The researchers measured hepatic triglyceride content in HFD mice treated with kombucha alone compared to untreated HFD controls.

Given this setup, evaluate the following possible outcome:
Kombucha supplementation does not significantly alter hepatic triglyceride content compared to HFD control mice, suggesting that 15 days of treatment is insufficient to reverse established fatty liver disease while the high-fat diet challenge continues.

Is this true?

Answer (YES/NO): NO